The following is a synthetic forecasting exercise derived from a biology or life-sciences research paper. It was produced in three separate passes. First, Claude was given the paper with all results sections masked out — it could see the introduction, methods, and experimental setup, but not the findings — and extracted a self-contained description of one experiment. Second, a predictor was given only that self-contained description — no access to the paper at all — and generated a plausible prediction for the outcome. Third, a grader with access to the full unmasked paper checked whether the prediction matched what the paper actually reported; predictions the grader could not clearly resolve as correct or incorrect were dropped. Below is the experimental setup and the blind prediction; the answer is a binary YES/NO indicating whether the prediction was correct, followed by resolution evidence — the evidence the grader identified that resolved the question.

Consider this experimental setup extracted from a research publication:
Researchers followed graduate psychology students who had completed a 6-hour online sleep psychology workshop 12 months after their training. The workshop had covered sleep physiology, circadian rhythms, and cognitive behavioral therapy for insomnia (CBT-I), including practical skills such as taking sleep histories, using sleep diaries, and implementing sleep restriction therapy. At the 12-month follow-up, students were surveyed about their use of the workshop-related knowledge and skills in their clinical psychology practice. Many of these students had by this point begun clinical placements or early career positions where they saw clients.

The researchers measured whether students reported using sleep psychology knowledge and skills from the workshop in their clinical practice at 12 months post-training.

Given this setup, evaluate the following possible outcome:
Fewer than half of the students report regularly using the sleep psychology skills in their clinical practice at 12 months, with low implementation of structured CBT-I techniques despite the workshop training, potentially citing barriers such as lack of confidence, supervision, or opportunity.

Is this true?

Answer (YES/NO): NO